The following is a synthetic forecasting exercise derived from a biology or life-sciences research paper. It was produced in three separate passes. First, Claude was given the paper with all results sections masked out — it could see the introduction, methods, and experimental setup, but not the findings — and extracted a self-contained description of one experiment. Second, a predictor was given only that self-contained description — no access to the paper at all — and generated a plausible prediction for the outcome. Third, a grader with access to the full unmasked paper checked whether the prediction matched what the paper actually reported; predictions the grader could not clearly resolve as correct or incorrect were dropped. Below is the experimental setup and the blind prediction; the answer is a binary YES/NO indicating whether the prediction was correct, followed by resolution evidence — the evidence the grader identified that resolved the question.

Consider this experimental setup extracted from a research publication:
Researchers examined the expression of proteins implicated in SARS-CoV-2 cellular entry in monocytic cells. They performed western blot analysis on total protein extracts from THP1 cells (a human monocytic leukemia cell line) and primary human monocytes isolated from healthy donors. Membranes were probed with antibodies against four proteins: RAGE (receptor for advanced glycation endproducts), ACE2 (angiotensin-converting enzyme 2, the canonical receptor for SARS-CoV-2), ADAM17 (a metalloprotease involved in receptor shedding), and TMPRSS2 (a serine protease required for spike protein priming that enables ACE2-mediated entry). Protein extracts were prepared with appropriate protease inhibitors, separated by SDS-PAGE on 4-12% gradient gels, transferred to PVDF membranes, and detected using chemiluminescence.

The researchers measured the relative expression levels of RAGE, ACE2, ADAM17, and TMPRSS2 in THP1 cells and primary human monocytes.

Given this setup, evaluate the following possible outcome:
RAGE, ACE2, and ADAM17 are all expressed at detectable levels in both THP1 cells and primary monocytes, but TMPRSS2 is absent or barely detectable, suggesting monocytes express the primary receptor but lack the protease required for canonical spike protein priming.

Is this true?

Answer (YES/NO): NO